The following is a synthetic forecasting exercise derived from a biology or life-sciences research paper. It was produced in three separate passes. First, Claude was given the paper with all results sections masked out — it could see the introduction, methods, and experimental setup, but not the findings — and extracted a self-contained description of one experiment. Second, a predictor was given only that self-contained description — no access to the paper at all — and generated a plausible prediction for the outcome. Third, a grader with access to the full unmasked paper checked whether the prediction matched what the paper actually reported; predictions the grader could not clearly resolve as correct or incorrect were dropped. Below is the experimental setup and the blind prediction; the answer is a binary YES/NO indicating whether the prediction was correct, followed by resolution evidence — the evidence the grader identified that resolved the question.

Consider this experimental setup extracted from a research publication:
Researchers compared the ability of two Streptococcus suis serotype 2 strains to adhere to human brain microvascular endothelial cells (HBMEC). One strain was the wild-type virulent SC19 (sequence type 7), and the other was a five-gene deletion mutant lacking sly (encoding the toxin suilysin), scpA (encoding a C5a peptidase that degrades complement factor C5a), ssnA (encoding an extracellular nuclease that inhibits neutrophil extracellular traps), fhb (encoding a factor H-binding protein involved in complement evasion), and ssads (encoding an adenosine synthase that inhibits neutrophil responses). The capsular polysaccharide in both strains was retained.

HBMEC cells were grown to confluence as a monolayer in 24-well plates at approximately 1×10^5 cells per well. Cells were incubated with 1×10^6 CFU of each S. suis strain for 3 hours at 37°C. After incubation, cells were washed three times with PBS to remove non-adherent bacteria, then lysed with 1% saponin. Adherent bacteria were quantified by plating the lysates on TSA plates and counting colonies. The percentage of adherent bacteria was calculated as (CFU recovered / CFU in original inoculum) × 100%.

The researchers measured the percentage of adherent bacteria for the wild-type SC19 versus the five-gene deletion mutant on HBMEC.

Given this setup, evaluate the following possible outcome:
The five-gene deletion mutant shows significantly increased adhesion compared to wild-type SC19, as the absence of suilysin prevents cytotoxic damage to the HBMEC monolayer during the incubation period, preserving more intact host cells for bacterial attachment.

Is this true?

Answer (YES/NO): NO